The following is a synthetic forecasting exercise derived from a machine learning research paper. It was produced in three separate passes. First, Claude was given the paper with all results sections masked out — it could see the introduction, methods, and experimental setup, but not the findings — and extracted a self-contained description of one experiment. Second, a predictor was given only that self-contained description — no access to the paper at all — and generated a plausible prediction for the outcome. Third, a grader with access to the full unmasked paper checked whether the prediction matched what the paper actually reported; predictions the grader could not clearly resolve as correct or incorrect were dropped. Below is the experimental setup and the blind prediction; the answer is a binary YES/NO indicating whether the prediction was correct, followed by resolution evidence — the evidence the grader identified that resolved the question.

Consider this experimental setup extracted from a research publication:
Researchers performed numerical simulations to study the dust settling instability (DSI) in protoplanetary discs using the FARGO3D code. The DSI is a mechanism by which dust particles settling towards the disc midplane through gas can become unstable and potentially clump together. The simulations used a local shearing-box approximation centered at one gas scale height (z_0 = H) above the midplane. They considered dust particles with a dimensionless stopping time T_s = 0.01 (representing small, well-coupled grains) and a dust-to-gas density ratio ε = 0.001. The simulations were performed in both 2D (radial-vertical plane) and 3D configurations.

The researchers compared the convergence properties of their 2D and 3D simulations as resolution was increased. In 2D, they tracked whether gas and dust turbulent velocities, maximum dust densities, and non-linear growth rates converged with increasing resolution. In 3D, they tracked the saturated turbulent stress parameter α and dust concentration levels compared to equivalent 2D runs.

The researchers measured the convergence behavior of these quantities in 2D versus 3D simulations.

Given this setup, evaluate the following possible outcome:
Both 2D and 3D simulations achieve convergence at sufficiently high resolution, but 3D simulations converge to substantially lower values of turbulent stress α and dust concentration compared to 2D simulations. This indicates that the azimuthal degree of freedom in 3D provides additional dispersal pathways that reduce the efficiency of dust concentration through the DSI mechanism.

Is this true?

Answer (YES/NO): NO